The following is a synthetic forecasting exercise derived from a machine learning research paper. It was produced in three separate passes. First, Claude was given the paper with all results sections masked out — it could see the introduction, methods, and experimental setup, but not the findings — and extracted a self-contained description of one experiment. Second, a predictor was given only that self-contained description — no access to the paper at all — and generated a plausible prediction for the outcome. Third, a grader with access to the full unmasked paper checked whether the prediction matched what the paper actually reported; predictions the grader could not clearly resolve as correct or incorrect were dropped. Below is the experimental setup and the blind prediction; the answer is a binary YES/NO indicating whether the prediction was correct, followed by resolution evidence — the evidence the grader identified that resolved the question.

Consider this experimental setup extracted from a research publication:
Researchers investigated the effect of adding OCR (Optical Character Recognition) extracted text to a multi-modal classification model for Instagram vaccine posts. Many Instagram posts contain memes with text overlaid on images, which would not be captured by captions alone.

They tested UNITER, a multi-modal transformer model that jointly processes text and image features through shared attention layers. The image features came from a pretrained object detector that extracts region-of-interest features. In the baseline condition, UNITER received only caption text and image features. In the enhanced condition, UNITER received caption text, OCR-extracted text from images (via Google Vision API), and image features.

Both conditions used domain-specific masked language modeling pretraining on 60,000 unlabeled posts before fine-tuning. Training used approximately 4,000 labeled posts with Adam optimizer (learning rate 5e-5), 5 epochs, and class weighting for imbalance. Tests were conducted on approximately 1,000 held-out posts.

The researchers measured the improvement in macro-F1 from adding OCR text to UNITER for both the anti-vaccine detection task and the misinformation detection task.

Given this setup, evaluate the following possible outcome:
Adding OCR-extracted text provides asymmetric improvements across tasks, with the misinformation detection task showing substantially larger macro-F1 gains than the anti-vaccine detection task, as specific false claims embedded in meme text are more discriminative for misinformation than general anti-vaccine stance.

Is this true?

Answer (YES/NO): NO